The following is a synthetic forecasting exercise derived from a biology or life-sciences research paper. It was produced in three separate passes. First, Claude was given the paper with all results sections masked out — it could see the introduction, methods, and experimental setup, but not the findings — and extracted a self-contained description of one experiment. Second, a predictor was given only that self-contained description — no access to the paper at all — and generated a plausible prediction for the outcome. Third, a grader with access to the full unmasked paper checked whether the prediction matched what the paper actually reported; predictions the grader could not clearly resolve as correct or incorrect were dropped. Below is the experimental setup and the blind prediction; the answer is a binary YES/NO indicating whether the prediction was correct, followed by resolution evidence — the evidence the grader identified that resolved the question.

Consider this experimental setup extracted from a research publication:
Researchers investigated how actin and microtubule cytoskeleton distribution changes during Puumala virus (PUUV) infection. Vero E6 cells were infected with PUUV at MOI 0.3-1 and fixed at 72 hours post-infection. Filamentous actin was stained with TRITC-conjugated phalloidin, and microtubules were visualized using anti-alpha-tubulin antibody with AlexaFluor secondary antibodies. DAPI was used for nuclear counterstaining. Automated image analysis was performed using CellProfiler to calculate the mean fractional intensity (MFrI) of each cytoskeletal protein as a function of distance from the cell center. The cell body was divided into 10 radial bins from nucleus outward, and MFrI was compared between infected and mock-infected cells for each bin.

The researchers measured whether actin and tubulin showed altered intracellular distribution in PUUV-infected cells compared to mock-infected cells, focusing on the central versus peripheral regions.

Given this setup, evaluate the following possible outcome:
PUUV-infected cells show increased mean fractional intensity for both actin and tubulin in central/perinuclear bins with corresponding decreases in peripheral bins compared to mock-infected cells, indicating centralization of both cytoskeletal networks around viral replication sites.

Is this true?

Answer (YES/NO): YES